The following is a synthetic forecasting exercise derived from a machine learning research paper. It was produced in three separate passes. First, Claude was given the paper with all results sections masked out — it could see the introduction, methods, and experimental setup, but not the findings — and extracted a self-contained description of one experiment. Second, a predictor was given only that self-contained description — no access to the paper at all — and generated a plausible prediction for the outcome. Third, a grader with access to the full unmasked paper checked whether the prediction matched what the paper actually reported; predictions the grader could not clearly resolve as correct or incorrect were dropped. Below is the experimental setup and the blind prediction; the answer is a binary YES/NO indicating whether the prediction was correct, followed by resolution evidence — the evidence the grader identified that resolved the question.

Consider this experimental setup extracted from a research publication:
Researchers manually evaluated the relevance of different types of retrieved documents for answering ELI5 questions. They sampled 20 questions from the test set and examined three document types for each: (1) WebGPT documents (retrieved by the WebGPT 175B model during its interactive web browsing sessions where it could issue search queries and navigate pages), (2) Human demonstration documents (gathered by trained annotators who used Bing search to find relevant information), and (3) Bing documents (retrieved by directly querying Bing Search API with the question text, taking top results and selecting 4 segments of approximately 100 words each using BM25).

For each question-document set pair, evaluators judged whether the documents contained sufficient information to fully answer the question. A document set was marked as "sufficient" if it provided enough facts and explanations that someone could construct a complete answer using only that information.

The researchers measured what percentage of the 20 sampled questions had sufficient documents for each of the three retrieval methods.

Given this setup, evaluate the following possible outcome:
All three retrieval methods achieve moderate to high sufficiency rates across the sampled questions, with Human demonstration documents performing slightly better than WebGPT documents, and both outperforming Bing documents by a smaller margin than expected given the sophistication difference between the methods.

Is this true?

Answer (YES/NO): NO